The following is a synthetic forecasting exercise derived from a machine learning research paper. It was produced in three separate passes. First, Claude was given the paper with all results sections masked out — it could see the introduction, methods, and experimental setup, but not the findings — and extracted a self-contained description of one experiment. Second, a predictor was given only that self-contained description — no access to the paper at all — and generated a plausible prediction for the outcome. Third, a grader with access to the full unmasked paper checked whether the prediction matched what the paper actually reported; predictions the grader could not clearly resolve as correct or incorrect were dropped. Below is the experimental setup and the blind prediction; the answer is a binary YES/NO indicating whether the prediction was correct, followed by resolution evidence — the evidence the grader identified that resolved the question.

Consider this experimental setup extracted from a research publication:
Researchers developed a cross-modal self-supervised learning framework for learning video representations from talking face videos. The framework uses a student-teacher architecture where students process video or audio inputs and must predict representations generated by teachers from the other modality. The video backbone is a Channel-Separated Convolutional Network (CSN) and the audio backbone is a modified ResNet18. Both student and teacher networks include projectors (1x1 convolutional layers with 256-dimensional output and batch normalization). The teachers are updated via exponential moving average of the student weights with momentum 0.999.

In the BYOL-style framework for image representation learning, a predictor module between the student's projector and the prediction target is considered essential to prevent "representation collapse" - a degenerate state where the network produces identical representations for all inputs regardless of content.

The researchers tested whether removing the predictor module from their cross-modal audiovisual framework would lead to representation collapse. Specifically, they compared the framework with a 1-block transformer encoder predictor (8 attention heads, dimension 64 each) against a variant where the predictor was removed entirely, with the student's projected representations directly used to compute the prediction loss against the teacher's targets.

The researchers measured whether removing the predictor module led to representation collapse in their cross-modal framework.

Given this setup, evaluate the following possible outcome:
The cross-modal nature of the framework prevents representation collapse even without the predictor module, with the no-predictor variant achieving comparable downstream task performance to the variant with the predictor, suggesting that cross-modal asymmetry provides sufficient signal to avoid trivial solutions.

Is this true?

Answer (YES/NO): NO